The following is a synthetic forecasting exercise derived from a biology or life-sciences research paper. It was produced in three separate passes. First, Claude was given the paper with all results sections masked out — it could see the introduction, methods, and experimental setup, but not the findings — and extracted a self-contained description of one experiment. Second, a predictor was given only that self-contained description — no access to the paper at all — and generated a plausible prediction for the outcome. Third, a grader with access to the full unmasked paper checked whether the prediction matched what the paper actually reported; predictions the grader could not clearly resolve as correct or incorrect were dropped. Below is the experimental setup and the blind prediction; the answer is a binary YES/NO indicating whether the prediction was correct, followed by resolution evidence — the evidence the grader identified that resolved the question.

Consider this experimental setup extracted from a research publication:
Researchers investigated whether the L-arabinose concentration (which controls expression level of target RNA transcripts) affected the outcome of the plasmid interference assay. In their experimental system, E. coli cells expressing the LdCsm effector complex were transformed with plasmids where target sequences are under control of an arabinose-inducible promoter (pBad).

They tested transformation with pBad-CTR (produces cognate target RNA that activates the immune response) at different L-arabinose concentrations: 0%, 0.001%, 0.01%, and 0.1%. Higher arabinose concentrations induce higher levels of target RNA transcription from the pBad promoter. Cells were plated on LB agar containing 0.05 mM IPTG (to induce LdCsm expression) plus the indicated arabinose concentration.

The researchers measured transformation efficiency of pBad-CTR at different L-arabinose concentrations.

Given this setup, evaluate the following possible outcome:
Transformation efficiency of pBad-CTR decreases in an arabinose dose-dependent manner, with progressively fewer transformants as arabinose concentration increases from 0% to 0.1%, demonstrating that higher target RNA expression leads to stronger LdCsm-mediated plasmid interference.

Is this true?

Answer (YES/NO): YES